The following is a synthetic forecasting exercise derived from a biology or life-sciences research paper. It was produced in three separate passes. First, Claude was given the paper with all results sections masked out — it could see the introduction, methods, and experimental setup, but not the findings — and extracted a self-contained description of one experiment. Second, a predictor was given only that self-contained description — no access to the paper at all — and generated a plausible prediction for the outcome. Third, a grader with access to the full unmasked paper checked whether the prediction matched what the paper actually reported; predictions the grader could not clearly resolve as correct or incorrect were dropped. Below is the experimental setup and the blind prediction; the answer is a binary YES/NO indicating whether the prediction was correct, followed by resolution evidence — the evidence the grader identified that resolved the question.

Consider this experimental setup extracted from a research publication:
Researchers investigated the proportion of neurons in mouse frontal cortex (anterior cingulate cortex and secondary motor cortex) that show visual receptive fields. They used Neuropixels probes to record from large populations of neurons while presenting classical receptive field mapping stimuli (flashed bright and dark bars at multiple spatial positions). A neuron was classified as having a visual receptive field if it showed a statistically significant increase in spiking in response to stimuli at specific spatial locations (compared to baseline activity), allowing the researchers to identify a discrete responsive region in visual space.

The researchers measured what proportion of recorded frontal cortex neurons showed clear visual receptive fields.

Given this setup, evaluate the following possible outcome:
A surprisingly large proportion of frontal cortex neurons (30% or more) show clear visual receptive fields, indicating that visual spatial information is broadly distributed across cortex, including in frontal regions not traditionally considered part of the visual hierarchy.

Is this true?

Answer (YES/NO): NO